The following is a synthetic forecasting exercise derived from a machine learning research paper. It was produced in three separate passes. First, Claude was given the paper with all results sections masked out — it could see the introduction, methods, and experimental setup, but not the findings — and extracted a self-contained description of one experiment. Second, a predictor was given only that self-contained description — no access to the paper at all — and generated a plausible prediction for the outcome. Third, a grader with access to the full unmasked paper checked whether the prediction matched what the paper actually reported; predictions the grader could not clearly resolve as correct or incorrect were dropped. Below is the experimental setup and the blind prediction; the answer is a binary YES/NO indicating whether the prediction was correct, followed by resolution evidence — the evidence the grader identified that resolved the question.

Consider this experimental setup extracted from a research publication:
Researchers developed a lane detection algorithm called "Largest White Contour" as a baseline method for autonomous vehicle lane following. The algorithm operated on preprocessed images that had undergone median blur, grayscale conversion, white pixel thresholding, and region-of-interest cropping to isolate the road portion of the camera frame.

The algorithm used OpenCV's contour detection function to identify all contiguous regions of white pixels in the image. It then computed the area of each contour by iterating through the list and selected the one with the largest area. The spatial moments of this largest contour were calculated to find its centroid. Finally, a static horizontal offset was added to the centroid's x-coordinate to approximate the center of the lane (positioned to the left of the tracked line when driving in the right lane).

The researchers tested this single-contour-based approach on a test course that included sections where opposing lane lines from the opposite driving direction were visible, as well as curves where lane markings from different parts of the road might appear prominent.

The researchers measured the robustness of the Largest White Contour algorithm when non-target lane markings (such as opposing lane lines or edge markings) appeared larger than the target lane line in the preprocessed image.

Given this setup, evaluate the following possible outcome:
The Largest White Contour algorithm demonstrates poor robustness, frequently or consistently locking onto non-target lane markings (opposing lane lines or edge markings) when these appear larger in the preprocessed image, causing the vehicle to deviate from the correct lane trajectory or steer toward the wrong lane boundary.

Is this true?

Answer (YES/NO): YES